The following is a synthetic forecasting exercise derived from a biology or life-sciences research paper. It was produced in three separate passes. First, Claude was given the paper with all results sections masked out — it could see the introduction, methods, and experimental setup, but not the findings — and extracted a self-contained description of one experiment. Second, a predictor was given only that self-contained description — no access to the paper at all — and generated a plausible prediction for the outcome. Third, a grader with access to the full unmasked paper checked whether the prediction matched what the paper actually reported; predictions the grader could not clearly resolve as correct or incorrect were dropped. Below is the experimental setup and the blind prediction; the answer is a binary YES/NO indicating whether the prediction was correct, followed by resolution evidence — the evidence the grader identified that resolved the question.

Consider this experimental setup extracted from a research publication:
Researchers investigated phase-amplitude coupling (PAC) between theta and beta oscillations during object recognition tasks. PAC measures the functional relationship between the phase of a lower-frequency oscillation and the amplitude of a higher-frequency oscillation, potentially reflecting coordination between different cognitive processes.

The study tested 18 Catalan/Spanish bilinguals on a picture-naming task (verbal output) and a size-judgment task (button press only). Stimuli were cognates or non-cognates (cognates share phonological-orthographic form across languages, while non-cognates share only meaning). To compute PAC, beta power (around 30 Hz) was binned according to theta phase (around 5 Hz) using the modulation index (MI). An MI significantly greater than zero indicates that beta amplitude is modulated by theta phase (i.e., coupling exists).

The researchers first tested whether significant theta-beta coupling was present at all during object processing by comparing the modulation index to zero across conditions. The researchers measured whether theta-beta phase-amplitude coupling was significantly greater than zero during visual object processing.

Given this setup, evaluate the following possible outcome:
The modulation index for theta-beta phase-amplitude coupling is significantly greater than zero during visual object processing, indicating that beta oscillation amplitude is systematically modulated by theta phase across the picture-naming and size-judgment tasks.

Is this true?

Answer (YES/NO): YES